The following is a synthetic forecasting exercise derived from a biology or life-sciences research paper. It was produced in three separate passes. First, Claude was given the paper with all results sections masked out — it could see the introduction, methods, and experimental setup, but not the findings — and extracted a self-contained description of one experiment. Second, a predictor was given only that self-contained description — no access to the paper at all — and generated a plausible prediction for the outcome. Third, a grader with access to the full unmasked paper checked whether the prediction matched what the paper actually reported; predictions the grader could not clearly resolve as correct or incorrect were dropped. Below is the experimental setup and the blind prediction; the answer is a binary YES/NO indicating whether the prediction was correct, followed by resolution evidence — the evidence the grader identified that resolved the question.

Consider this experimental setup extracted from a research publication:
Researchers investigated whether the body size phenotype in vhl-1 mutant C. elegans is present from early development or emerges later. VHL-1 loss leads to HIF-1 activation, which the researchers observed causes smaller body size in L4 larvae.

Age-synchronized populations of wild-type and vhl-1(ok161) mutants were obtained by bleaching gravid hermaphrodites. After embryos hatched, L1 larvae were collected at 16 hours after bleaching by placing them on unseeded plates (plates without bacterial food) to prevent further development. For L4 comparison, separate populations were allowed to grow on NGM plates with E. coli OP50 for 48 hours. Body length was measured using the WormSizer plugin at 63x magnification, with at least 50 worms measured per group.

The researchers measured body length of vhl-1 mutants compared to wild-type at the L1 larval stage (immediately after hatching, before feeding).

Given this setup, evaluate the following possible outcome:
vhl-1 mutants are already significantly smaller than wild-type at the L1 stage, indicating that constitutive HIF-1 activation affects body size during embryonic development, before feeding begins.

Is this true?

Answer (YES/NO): YES